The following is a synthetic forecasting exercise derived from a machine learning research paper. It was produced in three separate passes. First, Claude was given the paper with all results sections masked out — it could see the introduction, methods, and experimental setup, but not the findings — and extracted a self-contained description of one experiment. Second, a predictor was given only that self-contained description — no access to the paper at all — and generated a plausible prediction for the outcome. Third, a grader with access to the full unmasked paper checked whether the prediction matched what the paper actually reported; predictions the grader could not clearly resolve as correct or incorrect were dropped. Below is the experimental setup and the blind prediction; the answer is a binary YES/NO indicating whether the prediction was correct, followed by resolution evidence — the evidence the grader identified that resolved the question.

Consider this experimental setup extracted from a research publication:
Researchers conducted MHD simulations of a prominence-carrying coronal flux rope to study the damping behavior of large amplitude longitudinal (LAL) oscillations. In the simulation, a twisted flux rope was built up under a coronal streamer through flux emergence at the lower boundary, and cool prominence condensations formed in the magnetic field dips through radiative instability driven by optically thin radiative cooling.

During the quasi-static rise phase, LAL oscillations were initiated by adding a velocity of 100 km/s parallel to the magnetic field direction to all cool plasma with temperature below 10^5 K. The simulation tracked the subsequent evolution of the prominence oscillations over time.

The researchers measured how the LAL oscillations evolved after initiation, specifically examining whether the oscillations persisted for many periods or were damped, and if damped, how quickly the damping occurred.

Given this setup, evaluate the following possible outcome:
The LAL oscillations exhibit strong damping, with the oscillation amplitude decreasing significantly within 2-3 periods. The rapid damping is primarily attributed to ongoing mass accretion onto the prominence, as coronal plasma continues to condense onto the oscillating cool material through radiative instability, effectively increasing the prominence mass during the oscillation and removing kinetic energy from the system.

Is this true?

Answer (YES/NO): NO